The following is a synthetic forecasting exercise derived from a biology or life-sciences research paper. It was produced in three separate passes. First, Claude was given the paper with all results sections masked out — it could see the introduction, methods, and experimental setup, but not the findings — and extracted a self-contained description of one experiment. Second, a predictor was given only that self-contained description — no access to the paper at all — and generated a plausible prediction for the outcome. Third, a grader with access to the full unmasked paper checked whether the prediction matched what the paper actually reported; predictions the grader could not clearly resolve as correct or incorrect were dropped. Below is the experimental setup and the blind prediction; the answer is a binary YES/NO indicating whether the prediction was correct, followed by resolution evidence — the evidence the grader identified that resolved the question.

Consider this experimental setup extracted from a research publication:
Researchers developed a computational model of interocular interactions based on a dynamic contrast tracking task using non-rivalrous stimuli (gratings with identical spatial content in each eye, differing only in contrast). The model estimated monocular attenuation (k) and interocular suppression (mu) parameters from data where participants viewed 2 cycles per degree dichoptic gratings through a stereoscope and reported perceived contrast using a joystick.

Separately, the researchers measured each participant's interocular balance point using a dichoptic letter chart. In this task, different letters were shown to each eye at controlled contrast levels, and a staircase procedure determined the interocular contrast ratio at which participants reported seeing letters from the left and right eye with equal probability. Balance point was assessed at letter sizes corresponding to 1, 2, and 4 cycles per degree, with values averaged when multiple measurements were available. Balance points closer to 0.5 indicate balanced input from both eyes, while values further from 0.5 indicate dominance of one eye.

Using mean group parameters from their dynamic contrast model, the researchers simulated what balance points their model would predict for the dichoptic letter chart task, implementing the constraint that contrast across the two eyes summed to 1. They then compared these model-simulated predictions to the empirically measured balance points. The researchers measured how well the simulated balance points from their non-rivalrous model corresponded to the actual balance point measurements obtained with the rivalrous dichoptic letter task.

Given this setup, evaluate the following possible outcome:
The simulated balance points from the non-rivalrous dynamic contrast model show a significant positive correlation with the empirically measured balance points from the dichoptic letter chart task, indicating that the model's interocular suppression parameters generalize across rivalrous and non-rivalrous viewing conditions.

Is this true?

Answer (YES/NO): NO